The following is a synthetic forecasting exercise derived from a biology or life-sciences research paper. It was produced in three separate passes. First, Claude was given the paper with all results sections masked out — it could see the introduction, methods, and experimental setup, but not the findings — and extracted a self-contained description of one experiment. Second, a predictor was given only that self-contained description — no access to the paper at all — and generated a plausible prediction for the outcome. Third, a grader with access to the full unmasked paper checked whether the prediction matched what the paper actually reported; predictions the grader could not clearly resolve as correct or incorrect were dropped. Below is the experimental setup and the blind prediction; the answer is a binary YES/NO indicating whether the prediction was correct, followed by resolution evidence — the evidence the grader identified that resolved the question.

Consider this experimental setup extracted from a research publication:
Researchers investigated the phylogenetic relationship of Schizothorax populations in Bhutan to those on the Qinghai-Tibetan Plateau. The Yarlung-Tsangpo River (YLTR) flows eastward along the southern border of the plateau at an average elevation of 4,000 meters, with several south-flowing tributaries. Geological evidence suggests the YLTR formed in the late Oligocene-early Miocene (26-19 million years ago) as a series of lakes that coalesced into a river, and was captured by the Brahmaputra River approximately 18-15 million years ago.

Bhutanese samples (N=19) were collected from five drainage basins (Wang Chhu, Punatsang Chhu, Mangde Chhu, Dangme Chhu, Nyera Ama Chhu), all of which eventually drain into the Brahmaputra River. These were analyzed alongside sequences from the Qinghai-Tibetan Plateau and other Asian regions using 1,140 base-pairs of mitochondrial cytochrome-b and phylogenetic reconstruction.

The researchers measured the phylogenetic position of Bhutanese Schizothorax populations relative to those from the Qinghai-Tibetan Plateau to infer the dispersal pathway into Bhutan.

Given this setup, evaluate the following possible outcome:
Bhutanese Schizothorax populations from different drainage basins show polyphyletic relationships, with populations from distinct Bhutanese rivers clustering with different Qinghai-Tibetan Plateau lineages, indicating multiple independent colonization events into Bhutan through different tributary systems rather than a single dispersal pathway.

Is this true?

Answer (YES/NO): NO